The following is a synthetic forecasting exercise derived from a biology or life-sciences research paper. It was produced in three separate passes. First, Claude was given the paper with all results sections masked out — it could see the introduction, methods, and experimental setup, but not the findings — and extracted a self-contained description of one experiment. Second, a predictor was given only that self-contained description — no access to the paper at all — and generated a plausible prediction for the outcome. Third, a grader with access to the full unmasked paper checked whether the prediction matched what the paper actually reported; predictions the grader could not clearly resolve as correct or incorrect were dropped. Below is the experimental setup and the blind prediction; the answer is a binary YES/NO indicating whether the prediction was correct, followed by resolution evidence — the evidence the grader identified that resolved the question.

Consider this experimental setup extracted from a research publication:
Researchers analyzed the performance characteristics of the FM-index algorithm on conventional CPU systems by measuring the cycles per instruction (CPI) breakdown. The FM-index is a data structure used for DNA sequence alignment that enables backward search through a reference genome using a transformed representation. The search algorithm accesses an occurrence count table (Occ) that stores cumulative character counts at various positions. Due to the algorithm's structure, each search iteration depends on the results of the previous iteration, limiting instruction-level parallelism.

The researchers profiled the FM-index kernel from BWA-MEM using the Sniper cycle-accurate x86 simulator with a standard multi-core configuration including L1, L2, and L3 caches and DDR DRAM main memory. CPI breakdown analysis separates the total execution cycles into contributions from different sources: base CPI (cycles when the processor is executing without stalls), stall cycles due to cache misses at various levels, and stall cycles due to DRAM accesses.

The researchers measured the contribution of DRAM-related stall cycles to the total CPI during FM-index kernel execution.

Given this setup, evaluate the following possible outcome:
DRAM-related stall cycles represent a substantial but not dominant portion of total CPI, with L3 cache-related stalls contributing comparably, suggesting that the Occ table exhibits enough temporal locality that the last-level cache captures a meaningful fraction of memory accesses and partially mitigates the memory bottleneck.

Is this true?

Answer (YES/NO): NO